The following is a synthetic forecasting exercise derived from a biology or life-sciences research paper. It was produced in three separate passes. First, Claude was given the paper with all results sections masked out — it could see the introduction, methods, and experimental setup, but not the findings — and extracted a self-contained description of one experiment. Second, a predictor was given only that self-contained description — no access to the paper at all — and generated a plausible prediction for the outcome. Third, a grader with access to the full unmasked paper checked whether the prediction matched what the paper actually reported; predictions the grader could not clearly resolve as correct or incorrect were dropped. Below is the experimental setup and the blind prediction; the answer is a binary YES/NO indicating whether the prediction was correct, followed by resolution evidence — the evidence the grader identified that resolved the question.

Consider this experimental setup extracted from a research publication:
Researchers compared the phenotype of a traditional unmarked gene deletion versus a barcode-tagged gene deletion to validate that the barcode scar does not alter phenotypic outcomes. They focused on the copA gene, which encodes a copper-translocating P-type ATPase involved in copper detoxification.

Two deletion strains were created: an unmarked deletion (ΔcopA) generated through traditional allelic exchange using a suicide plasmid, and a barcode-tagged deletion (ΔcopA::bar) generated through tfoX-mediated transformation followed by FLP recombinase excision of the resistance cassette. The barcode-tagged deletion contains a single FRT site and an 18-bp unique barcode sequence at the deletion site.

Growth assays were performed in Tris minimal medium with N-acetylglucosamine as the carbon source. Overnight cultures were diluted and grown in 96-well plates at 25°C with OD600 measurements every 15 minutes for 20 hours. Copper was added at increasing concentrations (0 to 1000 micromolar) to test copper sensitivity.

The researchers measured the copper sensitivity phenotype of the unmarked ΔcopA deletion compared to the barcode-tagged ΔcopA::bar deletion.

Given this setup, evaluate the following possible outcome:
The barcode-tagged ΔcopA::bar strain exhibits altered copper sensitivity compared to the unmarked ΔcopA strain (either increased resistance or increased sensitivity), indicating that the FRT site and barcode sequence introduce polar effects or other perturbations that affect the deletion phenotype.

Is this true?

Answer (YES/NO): NO